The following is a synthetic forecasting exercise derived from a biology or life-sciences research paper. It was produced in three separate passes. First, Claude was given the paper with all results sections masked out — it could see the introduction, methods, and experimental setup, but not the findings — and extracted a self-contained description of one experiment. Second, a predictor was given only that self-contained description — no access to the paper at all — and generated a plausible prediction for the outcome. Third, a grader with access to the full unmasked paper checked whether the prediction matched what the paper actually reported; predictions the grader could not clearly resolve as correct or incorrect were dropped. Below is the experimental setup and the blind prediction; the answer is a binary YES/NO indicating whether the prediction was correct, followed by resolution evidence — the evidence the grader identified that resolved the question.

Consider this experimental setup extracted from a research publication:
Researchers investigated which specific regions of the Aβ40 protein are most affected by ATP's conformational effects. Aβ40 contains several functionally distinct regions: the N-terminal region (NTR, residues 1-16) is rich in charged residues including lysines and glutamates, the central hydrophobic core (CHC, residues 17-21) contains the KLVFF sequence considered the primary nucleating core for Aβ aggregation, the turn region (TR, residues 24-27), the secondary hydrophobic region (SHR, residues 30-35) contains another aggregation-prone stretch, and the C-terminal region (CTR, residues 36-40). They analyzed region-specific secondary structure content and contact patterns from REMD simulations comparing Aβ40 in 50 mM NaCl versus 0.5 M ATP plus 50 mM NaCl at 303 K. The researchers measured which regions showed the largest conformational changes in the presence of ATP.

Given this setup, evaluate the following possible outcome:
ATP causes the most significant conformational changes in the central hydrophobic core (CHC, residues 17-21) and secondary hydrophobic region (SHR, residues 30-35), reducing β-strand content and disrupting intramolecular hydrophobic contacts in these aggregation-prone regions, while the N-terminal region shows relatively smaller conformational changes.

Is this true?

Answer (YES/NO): YES